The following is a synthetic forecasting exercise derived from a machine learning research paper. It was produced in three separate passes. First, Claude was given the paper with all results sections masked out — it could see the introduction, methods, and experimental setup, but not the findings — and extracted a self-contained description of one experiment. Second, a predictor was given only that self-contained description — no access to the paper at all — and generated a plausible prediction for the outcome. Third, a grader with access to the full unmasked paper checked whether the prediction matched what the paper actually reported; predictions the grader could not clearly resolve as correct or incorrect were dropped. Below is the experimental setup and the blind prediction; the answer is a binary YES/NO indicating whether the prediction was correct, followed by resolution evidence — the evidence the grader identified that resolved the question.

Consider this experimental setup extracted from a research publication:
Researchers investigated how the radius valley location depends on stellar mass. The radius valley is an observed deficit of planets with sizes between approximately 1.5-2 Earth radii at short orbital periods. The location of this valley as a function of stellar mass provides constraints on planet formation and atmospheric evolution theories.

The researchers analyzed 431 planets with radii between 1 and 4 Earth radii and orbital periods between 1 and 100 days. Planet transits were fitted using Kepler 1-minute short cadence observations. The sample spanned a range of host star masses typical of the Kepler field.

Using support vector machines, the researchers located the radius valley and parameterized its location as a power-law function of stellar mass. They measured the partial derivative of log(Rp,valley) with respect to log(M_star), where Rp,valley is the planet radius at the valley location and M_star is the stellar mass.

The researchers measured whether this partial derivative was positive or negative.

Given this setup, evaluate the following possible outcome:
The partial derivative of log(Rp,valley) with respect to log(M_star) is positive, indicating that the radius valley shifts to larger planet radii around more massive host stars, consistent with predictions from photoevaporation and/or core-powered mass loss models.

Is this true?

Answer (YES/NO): YES